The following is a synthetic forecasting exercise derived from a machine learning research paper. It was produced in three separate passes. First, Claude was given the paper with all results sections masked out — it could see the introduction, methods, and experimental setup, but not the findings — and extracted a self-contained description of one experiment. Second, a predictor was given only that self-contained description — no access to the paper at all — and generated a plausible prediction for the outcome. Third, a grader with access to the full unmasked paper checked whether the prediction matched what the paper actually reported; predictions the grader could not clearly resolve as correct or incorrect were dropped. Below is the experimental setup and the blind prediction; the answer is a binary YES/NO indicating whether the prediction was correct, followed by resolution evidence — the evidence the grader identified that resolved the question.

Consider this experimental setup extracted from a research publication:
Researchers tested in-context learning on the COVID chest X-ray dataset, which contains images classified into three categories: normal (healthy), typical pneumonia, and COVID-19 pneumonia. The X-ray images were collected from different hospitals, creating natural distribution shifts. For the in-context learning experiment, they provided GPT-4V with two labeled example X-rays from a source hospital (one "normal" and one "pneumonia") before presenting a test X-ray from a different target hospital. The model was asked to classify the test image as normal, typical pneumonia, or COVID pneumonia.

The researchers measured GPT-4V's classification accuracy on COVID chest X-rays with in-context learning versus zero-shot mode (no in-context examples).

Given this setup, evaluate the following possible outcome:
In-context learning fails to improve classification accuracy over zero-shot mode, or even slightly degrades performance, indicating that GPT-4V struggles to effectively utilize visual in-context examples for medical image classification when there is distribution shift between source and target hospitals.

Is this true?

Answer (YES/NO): NO